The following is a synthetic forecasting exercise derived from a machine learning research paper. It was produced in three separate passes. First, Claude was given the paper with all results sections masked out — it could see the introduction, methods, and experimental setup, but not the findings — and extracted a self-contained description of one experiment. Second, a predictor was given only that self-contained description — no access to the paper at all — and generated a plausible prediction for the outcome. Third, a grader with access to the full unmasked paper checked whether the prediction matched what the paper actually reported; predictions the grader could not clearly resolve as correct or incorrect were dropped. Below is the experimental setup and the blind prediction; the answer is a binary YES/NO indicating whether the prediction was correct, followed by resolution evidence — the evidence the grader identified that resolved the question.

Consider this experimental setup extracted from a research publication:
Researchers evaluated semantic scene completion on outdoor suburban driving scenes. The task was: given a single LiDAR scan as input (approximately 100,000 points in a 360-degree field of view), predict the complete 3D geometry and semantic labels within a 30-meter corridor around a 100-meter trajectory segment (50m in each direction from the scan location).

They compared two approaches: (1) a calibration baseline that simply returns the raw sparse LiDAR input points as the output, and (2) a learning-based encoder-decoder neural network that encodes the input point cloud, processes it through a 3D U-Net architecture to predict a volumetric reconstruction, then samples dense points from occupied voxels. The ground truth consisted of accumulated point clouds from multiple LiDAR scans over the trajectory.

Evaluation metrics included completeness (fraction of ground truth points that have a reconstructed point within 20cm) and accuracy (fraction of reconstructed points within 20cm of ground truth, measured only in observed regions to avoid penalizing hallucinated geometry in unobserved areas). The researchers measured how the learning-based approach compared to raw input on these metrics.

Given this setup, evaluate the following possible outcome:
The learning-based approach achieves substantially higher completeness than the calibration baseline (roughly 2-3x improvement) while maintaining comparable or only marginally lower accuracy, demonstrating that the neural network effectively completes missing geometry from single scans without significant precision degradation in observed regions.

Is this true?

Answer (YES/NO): NO